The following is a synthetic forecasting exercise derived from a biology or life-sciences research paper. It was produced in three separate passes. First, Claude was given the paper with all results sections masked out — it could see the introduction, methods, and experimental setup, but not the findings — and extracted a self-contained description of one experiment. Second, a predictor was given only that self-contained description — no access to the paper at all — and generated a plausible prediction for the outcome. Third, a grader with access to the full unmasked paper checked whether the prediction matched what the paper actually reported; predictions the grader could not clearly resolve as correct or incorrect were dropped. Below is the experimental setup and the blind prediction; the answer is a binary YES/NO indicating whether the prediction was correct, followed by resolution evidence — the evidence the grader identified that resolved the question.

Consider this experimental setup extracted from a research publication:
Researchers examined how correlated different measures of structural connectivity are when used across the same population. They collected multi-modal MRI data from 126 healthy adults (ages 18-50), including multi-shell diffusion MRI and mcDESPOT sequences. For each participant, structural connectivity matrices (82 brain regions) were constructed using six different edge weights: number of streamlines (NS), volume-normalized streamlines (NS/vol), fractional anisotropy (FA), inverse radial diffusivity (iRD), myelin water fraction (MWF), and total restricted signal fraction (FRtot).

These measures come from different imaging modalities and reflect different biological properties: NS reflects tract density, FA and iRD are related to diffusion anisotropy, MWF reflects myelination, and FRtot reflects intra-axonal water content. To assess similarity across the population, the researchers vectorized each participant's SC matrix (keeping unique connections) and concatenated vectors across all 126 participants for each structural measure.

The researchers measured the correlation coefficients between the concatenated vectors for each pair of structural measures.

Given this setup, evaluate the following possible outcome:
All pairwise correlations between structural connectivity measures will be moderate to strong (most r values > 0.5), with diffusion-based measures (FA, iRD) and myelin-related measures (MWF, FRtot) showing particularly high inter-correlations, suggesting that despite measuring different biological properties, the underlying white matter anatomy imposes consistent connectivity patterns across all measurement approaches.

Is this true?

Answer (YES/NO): NO